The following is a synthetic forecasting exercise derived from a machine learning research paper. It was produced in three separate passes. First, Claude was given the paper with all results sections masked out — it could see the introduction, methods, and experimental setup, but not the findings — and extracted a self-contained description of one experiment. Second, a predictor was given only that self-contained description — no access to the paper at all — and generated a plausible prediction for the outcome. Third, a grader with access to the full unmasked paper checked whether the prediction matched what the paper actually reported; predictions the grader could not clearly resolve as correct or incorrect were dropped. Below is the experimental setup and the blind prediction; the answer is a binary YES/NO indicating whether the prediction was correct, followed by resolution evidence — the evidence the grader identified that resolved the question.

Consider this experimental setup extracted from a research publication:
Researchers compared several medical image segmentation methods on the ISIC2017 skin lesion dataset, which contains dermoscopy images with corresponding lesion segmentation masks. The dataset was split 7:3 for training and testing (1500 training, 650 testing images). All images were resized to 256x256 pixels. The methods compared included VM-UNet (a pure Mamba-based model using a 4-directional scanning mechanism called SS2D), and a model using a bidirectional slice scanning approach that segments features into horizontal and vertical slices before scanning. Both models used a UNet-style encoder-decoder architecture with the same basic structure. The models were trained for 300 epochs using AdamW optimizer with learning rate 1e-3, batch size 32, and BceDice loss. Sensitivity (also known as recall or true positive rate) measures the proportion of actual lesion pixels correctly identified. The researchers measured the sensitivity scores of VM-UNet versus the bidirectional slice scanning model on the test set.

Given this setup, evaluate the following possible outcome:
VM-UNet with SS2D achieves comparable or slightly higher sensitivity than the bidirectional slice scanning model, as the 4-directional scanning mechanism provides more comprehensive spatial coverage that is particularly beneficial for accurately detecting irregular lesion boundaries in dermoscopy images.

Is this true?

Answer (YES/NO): YES